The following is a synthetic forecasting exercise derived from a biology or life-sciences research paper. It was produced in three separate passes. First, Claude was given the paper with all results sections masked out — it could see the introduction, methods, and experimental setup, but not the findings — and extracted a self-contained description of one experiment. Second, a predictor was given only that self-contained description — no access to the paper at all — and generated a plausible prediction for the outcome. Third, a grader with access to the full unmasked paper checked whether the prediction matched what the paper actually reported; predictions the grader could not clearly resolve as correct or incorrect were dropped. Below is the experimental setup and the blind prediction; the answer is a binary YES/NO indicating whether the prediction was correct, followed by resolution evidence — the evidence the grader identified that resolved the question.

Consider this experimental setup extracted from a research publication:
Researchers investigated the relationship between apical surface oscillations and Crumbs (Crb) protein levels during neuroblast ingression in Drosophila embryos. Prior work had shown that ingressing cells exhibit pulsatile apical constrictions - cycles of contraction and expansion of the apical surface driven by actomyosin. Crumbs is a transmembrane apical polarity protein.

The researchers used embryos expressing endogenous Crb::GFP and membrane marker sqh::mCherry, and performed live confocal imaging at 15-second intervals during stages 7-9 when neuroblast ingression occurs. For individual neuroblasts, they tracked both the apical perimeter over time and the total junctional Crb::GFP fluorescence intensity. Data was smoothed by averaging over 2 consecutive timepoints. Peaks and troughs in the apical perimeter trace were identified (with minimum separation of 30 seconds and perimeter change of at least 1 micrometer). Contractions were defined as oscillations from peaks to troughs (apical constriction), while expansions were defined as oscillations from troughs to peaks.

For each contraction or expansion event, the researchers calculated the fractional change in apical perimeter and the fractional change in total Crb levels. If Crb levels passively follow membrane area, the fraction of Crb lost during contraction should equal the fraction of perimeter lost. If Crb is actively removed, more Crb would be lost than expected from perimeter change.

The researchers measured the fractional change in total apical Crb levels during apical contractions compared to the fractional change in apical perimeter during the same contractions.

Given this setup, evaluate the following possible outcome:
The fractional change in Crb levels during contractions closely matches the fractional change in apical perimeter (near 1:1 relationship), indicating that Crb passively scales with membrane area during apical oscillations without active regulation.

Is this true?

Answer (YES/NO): NO